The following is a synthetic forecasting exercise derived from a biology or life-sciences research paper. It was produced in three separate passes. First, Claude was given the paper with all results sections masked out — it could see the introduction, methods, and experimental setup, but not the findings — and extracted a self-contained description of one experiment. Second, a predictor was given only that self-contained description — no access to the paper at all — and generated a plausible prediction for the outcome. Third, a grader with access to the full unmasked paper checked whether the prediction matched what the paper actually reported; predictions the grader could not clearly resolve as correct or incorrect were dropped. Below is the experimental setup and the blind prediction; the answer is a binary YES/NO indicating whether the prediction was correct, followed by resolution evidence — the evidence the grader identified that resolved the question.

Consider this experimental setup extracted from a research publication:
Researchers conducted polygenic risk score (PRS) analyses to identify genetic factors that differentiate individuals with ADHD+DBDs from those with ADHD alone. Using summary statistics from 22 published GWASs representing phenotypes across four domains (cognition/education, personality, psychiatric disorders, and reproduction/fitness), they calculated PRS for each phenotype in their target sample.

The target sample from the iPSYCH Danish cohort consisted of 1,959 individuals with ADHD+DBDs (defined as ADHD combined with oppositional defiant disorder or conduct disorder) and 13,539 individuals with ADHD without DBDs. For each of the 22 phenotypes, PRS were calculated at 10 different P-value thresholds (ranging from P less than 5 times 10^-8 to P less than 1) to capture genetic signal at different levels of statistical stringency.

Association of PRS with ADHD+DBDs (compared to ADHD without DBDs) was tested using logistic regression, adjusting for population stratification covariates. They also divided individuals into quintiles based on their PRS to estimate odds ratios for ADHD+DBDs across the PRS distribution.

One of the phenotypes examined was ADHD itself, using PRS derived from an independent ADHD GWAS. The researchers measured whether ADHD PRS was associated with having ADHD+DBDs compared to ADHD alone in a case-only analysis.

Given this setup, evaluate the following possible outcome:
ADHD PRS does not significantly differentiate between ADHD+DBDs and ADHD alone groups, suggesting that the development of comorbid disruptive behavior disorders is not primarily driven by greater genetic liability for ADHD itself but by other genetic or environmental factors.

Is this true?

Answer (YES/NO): NO